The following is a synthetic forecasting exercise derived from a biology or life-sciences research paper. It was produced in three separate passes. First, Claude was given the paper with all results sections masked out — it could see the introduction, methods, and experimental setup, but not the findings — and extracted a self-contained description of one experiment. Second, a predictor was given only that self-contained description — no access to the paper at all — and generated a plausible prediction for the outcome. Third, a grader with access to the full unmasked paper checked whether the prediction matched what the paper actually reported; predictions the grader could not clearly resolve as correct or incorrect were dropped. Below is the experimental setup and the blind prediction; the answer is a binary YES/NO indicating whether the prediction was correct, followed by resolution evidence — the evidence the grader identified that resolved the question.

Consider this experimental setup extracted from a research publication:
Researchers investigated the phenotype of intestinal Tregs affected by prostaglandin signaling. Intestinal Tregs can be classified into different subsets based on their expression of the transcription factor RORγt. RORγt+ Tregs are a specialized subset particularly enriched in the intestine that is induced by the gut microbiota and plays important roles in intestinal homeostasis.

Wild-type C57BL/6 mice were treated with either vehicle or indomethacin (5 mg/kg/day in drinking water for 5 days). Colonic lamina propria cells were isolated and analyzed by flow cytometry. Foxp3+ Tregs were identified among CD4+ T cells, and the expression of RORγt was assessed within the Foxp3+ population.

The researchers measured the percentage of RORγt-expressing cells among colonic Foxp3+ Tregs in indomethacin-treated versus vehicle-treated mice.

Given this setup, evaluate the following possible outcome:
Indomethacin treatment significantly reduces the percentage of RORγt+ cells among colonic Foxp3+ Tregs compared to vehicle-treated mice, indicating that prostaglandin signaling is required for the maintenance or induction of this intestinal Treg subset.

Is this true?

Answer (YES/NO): NO